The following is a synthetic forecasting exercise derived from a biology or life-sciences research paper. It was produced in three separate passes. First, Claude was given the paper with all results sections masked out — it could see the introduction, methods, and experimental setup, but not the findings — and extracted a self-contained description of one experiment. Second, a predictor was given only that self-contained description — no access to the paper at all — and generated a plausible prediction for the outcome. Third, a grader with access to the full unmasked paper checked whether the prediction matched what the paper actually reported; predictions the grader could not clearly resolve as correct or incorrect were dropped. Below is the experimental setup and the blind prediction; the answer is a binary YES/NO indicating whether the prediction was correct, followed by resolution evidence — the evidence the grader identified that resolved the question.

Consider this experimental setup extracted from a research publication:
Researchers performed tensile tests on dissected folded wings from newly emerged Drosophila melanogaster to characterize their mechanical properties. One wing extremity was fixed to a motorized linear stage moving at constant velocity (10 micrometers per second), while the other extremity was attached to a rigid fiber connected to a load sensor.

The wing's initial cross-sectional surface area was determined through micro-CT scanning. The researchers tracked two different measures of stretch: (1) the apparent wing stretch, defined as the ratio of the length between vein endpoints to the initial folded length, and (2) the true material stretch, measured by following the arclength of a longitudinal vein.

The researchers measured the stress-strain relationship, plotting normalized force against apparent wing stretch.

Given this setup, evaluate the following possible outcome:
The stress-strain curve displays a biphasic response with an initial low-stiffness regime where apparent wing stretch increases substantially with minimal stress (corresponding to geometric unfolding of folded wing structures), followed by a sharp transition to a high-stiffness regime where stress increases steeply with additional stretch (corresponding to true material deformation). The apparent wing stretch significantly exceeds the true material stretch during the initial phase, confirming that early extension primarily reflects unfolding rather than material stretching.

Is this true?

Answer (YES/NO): YES